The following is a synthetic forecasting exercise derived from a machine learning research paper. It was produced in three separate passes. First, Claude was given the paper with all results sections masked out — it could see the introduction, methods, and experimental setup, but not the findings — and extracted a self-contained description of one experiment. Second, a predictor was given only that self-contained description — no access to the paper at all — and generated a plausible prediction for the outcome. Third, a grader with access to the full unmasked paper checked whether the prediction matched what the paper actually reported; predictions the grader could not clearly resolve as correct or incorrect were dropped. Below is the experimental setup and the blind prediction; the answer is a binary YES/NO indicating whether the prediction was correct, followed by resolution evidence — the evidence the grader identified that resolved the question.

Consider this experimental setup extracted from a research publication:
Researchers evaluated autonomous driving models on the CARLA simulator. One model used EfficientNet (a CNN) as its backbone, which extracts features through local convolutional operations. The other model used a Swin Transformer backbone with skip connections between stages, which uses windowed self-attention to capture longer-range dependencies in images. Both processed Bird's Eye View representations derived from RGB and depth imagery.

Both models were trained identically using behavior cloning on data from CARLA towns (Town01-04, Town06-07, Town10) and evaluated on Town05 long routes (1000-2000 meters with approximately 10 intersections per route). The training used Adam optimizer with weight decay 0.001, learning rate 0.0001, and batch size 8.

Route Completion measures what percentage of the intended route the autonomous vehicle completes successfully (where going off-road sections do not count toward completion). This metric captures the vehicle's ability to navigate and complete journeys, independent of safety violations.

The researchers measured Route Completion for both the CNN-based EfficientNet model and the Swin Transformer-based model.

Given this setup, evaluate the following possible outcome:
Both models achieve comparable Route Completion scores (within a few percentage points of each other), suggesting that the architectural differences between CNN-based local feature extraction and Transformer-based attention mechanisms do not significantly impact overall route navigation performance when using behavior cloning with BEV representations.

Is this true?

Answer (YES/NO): NO